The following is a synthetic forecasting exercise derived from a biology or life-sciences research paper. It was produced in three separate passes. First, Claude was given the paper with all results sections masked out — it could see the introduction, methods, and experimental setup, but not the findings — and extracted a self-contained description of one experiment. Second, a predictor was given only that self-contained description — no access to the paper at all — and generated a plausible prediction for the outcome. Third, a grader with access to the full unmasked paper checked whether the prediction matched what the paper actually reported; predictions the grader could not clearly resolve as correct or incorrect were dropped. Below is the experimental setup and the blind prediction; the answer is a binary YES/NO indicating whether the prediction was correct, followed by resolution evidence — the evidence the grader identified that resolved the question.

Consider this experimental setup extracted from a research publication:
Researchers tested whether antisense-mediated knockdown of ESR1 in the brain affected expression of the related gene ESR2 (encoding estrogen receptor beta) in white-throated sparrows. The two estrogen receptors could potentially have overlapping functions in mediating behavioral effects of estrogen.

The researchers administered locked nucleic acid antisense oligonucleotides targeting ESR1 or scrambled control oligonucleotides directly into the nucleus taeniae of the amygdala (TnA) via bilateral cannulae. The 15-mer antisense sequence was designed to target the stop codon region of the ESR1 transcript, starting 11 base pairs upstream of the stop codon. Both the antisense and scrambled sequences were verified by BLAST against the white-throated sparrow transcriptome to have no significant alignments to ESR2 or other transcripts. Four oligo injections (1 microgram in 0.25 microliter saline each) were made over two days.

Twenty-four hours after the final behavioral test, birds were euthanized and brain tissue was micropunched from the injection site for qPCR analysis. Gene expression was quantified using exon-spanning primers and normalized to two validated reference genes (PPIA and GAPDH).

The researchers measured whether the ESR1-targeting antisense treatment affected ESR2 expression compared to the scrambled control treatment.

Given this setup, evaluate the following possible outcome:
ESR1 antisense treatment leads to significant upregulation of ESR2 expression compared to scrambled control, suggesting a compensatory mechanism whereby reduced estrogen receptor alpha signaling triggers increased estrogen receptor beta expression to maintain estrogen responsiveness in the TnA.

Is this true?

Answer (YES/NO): NO